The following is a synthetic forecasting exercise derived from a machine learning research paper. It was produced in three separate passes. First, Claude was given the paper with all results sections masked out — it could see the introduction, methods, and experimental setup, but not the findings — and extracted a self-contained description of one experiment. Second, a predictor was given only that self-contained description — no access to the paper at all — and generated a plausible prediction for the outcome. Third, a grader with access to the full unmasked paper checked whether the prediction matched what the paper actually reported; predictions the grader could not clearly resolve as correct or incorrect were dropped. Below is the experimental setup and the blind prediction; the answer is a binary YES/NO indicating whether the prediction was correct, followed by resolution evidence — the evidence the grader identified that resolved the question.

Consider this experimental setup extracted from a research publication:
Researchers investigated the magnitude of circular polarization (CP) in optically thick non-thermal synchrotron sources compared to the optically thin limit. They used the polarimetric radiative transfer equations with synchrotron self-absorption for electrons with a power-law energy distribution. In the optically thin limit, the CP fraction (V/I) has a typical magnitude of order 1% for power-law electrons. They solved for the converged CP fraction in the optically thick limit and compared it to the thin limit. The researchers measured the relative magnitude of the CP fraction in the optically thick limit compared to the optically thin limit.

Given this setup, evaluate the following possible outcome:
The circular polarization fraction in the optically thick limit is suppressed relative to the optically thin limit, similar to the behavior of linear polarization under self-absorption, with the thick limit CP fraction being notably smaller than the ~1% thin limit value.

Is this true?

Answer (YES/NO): YES